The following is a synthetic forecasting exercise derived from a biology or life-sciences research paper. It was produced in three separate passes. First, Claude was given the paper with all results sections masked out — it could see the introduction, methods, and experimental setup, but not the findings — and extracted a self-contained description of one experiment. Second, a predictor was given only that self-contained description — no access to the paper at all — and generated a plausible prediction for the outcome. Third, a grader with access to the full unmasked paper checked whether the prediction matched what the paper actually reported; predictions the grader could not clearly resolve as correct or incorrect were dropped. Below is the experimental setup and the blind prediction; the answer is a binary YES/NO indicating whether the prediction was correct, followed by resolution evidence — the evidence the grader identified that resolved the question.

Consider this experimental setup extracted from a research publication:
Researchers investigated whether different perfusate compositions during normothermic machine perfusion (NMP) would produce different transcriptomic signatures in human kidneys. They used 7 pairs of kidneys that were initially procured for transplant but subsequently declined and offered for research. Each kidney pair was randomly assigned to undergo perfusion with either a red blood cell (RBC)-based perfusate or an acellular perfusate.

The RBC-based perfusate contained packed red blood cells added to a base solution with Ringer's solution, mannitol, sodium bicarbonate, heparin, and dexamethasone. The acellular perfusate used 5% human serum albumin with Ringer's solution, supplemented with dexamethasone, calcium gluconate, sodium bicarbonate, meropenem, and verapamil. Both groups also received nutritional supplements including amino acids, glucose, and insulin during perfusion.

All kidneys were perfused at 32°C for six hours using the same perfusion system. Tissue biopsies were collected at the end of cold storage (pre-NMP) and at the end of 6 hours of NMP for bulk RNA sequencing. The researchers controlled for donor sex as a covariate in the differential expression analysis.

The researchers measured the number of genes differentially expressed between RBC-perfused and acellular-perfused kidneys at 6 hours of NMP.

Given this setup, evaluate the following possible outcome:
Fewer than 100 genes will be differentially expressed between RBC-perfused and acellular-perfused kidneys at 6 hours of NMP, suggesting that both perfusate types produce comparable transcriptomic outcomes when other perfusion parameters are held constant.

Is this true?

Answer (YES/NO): YES